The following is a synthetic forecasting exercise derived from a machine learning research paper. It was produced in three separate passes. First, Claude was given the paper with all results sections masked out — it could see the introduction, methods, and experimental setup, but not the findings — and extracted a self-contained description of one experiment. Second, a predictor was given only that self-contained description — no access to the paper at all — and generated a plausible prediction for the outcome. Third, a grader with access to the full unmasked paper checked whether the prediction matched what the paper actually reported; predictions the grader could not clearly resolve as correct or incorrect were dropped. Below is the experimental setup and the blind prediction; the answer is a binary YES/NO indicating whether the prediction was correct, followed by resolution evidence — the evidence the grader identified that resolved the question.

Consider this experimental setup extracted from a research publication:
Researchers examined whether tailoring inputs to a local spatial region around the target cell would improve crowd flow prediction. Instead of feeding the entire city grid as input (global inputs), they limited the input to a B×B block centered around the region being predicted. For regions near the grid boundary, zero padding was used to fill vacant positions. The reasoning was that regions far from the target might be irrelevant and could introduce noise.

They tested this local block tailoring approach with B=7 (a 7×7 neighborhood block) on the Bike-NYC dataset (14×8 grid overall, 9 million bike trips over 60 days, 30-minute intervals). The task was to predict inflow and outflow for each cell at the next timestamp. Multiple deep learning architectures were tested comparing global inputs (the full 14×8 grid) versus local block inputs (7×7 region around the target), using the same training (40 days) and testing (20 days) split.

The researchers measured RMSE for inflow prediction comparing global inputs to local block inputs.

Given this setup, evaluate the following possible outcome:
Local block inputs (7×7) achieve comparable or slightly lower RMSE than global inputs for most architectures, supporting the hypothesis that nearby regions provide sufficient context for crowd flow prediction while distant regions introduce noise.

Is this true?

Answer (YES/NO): YES